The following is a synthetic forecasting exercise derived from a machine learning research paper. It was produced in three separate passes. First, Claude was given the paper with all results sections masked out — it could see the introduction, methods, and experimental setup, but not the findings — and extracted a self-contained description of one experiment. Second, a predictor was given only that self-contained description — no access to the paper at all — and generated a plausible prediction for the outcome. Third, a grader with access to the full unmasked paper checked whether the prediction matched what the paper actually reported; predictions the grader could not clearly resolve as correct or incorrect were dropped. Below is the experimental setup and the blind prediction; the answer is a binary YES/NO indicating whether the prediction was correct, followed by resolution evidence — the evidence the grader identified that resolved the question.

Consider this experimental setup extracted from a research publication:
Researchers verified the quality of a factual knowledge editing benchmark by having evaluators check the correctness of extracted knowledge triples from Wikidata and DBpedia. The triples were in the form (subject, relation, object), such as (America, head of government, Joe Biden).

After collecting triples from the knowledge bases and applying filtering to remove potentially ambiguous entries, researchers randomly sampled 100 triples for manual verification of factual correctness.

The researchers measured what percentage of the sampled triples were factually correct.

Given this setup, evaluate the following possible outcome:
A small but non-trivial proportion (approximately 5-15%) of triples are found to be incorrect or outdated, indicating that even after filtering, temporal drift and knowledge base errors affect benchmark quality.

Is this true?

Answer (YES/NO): NO